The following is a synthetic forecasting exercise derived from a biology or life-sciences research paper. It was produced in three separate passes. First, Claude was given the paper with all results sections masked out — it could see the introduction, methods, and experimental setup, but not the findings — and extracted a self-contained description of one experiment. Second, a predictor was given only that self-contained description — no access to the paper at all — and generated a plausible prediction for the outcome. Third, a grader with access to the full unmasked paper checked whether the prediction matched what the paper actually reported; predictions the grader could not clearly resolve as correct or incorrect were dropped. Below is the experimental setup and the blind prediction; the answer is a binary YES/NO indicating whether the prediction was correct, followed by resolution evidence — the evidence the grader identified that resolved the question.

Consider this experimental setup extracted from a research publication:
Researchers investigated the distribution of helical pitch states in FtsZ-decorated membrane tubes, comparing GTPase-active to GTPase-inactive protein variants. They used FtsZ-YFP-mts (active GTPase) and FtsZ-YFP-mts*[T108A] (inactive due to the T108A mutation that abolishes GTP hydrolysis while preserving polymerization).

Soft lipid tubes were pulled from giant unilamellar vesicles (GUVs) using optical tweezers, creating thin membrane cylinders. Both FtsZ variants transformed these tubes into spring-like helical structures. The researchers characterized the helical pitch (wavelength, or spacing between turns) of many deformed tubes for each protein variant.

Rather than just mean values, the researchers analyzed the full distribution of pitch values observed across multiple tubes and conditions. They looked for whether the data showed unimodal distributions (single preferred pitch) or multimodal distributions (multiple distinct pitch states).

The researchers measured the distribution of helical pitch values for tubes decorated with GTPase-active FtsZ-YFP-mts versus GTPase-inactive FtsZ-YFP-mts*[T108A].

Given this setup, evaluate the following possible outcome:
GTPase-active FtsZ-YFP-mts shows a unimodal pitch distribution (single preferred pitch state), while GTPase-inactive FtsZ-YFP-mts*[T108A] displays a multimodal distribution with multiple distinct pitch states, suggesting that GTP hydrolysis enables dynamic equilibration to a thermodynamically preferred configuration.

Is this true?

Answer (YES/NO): NO